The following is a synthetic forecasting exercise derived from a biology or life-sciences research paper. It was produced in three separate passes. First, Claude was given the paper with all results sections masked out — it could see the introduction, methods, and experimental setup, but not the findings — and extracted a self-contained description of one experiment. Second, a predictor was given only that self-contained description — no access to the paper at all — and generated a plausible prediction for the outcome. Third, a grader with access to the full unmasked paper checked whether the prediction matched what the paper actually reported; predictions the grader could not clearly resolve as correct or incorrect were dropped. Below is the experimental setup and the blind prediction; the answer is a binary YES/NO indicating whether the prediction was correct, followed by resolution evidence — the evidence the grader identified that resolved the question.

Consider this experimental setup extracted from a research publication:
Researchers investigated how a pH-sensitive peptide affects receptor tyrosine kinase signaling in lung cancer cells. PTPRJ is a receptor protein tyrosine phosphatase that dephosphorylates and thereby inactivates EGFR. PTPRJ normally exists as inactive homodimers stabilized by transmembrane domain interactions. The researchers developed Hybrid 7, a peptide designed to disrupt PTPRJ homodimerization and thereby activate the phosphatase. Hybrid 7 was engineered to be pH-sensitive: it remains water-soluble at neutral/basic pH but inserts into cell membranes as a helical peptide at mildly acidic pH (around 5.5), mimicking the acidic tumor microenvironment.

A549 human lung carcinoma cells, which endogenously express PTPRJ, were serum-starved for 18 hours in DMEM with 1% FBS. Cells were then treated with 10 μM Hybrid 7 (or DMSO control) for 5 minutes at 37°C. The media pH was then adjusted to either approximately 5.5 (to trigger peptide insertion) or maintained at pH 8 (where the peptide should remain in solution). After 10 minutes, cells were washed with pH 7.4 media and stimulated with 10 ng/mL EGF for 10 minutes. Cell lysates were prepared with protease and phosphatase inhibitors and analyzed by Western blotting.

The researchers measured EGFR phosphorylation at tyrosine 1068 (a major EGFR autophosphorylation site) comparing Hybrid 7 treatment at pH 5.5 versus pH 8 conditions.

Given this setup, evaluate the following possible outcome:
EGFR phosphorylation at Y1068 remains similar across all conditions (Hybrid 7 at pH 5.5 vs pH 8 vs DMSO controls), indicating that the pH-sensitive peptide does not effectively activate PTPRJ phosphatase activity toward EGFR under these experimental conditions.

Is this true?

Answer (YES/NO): NO